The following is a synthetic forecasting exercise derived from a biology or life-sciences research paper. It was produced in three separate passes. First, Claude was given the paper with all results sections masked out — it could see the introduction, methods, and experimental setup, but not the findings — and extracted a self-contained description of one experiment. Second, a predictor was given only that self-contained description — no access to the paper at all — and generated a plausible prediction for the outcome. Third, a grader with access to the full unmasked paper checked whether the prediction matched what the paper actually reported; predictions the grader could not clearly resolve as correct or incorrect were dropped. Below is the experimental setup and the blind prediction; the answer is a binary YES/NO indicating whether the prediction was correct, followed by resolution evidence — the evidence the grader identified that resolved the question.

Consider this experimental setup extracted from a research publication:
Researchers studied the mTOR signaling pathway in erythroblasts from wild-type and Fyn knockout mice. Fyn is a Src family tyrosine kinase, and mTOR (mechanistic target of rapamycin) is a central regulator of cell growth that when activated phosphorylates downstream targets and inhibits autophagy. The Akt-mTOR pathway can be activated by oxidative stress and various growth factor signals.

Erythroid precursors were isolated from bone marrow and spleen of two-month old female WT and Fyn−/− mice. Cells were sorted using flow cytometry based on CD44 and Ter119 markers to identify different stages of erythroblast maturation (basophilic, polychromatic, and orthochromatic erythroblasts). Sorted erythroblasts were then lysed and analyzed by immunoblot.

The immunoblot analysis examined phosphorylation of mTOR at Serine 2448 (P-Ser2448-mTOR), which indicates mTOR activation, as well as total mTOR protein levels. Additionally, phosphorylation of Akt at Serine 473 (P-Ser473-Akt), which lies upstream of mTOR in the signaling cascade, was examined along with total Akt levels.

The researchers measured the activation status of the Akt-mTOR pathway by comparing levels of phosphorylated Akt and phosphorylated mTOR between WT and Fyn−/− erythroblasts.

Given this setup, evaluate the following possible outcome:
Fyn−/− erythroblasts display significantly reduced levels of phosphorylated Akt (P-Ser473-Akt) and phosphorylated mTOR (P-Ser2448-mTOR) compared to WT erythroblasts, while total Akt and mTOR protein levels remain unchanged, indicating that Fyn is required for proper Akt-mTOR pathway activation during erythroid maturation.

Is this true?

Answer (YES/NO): NO